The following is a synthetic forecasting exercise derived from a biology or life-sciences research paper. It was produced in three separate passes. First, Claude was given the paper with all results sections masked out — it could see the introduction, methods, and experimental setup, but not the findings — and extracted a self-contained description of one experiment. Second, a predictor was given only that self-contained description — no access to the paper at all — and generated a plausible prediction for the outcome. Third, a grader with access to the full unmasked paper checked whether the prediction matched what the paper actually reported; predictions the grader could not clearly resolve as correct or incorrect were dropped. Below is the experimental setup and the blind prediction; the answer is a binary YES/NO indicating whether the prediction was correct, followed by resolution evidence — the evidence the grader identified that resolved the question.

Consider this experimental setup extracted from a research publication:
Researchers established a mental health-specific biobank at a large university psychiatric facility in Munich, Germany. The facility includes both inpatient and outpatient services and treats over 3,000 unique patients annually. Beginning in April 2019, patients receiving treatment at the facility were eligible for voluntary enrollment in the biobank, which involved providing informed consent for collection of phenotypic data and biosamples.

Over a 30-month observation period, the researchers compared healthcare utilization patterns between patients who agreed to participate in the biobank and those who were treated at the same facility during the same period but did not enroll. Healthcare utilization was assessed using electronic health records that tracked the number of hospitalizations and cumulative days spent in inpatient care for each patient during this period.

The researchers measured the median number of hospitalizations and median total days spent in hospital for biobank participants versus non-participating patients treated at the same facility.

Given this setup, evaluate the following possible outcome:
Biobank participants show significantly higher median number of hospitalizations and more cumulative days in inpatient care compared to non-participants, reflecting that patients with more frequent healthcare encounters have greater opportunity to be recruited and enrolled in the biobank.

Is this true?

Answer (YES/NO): YES